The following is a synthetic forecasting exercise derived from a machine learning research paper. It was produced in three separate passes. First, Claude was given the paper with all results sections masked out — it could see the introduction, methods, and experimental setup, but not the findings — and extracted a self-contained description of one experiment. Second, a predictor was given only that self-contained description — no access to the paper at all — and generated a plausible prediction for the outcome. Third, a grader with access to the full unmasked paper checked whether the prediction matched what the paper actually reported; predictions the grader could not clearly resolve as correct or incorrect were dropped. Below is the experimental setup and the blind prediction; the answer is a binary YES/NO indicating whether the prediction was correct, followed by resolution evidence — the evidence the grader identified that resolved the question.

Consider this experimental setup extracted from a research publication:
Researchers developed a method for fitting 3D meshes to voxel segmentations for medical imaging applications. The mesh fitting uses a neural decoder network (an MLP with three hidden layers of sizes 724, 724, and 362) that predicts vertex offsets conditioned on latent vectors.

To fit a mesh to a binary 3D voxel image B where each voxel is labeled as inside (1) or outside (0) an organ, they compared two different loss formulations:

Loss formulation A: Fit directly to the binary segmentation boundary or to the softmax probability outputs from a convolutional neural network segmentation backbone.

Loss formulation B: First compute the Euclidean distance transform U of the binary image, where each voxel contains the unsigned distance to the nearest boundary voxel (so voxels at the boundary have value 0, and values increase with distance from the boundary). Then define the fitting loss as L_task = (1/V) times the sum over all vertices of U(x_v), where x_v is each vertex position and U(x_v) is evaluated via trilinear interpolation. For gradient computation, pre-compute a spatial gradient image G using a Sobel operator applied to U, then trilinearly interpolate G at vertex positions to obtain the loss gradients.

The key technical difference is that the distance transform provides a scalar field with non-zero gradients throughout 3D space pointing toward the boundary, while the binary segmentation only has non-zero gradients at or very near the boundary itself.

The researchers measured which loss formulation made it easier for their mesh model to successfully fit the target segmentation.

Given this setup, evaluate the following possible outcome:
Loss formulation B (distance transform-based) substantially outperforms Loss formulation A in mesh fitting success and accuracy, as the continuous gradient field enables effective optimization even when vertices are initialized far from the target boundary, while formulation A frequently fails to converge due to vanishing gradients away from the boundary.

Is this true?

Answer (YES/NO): NO